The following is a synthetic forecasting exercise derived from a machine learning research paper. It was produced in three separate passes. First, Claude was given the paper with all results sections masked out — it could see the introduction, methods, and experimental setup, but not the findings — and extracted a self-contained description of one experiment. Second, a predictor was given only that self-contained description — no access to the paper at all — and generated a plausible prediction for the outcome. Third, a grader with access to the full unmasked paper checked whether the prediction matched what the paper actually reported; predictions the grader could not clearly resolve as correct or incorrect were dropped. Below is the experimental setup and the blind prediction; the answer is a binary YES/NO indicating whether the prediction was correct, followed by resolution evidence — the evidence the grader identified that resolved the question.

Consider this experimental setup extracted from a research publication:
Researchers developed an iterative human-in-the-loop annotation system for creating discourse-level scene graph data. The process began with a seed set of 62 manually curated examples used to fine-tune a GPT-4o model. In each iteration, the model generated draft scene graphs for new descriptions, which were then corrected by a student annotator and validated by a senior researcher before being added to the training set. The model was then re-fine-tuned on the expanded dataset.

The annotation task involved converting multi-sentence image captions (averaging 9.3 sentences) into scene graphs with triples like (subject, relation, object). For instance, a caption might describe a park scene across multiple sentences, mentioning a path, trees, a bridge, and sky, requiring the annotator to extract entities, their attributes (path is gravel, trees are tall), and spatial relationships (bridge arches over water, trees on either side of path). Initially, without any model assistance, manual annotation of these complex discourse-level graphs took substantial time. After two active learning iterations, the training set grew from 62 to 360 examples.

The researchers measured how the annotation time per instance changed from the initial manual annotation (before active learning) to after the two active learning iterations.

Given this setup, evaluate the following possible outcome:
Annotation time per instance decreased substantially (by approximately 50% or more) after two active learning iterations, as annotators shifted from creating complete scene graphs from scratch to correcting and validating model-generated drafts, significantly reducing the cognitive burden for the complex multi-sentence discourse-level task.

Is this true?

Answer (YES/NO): YES